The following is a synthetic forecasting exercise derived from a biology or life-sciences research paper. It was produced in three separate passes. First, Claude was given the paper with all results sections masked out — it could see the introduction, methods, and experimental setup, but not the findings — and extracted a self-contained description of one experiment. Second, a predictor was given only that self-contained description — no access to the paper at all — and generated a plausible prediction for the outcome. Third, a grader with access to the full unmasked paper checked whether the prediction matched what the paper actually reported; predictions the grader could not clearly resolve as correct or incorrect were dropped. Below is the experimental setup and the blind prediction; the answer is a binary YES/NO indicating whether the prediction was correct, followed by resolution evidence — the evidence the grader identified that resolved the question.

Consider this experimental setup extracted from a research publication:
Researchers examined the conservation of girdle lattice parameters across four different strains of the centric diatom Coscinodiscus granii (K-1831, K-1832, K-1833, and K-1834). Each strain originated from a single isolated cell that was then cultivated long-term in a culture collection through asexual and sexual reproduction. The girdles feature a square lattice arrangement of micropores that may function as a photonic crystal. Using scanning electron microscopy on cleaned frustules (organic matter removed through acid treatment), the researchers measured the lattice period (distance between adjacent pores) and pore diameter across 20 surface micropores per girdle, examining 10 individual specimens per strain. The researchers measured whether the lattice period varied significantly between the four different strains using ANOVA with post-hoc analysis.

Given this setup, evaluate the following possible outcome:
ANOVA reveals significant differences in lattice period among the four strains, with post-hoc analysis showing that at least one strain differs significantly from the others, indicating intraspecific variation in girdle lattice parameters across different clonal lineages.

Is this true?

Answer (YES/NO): NO